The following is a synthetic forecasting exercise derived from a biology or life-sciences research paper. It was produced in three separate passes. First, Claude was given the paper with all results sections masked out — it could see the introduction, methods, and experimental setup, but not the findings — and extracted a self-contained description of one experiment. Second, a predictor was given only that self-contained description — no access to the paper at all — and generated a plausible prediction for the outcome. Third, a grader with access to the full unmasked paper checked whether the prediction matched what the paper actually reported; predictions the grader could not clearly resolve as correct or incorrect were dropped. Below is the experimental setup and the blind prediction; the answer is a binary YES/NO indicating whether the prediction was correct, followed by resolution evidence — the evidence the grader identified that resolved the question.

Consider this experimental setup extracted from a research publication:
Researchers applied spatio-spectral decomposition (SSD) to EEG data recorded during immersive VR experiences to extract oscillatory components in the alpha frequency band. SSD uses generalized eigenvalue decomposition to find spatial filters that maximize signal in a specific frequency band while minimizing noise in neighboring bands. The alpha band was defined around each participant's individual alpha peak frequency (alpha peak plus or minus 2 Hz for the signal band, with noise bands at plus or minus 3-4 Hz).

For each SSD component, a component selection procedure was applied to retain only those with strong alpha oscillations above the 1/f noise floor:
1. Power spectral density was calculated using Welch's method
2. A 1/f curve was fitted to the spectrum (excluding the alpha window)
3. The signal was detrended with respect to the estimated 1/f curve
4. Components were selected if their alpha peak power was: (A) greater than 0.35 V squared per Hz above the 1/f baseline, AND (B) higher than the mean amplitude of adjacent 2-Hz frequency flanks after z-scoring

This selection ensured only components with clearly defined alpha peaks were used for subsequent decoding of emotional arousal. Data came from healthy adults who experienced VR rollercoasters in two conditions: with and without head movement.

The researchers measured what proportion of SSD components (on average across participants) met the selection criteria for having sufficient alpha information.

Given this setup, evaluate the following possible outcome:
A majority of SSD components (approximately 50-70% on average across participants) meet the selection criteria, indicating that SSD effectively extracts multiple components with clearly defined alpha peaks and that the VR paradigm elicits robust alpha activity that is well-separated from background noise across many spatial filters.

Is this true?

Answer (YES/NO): NO